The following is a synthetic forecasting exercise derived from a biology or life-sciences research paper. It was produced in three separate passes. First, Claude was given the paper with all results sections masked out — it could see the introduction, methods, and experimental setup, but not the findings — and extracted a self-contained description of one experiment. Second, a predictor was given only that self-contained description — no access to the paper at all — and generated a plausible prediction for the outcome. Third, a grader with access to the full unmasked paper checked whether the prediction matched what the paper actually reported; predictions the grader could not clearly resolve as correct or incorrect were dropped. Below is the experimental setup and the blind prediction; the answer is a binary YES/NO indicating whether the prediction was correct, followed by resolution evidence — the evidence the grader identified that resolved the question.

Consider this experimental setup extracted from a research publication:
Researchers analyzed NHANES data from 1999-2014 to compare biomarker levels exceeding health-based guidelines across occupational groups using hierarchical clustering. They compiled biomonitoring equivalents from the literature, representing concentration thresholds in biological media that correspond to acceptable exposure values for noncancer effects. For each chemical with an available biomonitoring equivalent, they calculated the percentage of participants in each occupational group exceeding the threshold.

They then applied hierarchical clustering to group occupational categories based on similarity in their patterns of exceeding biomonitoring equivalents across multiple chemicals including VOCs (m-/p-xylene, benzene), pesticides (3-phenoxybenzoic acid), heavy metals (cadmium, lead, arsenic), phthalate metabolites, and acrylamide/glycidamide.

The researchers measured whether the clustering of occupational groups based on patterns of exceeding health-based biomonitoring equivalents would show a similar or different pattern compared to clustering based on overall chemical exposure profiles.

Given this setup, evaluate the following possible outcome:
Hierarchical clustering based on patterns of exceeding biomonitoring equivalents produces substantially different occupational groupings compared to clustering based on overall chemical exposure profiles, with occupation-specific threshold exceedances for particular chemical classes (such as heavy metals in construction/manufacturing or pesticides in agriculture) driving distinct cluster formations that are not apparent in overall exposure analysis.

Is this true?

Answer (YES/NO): NO